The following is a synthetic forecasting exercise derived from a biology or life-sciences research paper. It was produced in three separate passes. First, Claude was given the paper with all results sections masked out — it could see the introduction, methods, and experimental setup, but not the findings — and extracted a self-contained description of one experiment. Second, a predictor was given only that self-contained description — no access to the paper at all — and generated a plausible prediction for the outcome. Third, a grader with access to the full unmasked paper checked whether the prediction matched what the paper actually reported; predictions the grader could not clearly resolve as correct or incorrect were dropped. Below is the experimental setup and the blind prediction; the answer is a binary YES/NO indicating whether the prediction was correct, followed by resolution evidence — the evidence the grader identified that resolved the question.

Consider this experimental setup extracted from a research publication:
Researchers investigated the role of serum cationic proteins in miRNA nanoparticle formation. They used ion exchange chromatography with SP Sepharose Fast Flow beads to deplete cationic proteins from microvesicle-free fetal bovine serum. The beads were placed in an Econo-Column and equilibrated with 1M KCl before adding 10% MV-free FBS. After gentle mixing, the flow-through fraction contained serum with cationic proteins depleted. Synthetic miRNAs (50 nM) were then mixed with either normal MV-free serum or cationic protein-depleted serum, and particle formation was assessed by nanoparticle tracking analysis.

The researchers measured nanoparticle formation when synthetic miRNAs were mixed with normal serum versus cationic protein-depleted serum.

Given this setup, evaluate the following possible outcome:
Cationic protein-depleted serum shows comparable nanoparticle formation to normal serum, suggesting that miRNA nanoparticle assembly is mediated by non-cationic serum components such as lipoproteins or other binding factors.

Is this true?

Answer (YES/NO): NO